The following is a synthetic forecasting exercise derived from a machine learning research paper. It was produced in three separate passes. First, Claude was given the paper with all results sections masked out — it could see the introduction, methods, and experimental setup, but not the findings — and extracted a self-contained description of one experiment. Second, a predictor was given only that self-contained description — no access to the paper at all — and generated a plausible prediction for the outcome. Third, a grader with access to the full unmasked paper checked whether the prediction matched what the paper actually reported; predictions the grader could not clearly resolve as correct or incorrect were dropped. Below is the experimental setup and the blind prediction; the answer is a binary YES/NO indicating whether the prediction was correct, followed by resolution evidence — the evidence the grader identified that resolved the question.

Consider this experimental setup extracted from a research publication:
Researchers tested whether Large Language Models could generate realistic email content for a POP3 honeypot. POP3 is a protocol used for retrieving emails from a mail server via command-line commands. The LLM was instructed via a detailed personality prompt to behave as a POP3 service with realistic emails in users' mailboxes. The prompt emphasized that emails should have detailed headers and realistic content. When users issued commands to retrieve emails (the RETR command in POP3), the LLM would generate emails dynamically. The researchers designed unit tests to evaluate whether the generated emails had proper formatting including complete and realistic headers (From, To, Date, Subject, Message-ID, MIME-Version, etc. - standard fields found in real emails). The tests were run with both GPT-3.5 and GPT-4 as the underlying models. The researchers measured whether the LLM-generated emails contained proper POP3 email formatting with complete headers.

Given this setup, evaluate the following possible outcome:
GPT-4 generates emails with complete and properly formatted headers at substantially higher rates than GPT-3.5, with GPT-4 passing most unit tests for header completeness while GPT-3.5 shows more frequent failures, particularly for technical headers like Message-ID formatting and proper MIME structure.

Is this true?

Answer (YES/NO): NO